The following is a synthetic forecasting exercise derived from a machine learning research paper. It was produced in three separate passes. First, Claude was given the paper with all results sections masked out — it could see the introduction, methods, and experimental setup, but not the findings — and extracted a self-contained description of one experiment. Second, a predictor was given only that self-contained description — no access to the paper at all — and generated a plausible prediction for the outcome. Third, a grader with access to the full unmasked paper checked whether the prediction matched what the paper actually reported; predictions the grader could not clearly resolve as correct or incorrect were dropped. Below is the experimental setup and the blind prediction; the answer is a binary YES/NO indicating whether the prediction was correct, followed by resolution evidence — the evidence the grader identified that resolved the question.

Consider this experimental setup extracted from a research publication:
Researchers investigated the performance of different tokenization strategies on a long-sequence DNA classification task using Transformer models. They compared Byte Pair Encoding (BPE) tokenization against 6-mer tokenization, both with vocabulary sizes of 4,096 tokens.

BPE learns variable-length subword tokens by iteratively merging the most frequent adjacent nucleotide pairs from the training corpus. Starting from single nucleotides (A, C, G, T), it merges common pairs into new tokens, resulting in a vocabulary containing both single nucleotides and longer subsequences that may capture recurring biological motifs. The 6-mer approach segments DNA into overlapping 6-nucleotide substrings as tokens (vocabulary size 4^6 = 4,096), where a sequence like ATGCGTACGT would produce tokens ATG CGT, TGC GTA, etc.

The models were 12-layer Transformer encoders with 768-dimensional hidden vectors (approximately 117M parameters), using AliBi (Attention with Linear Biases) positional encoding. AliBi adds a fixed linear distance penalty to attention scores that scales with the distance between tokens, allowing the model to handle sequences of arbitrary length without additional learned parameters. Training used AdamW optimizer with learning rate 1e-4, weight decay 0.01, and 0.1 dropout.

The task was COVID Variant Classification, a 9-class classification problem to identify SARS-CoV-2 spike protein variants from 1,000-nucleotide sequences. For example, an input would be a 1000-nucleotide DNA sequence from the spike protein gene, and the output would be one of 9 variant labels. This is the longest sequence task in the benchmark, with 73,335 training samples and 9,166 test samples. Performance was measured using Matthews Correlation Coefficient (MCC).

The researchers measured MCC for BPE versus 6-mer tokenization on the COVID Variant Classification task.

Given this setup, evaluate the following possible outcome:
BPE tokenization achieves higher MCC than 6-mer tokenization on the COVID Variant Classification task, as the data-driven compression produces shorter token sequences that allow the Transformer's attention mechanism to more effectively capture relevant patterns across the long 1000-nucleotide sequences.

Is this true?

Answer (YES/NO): YES